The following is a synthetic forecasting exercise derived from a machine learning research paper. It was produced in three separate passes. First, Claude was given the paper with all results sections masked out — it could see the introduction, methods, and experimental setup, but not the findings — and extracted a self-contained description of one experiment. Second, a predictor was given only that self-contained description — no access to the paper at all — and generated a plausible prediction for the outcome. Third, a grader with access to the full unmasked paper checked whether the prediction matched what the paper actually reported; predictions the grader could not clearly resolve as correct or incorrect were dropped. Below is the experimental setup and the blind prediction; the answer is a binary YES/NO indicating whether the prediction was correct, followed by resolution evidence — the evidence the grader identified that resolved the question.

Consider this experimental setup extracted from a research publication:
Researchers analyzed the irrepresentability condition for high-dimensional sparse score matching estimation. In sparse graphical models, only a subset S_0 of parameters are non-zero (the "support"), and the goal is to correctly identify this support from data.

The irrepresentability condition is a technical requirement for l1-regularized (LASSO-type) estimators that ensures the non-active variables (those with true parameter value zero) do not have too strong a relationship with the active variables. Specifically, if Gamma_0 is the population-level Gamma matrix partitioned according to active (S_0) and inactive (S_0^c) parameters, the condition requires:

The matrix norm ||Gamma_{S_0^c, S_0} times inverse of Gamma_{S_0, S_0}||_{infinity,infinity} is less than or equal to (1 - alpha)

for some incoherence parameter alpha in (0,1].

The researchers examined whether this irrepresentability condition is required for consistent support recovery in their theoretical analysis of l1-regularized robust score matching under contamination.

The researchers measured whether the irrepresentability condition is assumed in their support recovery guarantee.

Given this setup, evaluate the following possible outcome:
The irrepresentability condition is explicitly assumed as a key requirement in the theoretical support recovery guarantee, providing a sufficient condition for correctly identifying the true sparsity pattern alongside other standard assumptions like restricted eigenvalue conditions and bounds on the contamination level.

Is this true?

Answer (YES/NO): YES